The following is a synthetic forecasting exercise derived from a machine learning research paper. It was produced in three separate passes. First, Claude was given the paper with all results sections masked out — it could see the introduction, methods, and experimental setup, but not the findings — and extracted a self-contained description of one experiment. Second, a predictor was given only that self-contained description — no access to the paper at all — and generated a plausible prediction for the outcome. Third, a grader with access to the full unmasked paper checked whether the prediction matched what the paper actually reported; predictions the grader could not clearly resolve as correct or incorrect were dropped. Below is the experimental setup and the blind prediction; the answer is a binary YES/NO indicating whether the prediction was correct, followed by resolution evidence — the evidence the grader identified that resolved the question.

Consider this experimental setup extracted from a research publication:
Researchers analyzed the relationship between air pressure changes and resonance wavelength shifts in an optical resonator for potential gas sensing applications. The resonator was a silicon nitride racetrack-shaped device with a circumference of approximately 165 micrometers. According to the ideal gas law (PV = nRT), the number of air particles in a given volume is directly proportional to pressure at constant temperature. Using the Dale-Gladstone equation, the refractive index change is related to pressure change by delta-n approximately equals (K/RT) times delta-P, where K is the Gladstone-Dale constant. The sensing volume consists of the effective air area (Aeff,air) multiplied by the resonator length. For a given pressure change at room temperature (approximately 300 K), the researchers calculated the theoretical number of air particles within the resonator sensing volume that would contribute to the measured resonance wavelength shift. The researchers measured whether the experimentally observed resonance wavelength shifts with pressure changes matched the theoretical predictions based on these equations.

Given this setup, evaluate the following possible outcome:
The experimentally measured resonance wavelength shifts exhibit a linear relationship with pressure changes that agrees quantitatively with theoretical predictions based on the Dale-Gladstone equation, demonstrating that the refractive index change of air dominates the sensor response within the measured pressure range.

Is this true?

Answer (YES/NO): YES